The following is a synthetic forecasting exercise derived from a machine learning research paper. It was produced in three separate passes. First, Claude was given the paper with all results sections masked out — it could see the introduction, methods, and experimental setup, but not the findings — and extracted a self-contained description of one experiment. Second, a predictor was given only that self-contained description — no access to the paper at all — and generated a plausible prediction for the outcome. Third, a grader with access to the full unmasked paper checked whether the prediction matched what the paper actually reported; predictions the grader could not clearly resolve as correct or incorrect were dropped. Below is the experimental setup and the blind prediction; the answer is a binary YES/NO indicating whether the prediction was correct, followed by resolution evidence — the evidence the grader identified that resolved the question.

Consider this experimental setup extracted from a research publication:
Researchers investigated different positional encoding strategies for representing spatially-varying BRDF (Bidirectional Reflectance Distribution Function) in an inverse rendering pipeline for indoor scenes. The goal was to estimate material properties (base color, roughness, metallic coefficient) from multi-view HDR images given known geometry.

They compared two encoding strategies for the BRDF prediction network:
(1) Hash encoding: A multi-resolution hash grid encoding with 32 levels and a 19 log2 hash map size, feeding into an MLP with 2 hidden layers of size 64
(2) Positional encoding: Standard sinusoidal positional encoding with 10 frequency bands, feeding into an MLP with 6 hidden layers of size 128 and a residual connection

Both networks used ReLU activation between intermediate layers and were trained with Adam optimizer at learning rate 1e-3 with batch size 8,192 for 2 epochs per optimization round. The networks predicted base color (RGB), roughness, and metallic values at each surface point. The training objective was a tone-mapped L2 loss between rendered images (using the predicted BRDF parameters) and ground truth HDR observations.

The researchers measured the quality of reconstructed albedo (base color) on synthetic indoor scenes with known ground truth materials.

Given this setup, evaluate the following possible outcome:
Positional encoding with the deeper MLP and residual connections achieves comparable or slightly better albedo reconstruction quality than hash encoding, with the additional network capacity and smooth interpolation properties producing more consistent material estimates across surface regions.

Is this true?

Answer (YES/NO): NO